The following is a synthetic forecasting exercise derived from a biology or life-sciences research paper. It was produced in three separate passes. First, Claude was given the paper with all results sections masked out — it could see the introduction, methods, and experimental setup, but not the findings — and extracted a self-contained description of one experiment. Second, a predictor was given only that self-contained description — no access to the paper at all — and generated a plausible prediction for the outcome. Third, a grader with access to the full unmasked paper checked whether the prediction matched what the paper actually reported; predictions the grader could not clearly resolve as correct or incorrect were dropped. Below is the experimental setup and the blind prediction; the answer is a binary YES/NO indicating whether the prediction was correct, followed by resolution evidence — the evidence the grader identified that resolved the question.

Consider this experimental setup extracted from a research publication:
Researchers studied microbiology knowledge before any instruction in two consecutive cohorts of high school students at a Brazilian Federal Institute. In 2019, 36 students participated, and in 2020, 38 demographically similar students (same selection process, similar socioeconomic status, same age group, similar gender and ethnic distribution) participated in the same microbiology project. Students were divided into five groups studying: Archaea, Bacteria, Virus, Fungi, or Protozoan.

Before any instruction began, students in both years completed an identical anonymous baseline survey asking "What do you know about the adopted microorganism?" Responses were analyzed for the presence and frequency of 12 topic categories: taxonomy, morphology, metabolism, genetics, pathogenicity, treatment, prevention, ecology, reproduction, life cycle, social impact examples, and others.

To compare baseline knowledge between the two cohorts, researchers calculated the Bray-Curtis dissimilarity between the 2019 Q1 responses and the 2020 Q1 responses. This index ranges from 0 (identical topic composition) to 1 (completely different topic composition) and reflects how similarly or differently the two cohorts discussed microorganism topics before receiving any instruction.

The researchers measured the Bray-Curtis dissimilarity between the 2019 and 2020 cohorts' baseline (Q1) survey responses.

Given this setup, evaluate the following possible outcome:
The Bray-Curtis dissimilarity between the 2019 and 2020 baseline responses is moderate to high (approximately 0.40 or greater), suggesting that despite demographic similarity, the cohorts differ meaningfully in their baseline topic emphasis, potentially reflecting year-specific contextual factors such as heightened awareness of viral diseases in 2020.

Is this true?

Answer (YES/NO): NO